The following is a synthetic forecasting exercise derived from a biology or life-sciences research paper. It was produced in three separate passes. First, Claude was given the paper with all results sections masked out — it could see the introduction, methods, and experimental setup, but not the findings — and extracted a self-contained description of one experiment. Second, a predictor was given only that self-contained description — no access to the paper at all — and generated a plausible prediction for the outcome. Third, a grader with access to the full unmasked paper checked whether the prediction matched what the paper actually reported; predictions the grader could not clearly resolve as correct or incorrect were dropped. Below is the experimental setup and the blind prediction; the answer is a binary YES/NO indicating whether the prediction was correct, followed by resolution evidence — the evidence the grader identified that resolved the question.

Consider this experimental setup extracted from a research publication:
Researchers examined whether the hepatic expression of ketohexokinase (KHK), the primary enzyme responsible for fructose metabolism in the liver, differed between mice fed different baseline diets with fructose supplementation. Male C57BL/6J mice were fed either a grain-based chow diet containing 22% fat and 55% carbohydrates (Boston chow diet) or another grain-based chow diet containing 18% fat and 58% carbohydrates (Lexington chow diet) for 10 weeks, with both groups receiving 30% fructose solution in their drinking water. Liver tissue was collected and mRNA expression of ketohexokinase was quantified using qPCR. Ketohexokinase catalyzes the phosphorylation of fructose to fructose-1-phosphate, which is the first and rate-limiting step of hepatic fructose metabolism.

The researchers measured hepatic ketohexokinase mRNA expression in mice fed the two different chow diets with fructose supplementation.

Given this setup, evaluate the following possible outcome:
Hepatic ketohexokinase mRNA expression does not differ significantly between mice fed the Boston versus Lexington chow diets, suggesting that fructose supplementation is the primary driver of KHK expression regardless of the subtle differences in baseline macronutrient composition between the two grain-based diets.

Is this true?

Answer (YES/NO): NO